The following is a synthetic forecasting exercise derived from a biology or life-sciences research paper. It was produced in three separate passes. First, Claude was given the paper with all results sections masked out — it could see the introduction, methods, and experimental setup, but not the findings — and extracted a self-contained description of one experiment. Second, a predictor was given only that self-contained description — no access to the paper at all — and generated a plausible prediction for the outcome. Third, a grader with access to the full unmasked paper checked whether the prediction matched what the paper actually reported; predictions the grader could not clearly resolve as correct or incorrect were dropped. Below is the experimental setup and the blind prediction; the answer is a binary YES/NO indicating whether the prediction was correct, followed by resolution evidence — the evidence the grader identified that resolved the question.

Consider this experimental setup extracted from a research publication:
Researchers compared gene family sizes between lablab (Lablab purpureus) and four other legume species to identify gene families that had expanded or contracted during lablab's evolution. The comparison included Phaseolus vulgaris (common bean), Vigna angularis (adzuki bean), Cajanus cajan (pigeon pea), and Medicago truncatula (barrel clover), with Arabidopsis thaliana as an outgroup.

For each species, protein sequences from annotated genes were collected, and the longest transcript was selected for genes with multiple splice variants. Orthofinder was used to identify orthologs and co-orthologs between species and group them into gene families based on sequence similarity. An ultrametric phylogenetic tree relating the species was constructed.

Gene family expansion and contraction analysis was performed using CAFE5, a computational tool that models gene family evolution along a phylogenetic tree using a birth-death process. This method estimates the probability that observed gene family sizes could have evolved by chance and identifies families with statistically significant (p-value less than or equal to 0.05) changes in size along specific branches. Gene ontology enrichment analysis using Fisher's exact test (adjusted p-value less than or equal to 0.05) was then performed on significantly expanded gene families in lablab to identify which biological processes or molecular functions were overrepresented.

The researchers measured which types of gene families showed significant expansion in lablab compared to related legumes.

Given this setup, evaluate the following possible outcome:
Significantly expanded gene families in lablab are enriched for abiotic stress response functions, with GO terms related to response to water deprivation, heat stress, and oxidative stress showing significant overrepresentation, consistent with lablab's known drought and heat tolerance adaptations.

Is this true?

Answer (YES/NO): NO